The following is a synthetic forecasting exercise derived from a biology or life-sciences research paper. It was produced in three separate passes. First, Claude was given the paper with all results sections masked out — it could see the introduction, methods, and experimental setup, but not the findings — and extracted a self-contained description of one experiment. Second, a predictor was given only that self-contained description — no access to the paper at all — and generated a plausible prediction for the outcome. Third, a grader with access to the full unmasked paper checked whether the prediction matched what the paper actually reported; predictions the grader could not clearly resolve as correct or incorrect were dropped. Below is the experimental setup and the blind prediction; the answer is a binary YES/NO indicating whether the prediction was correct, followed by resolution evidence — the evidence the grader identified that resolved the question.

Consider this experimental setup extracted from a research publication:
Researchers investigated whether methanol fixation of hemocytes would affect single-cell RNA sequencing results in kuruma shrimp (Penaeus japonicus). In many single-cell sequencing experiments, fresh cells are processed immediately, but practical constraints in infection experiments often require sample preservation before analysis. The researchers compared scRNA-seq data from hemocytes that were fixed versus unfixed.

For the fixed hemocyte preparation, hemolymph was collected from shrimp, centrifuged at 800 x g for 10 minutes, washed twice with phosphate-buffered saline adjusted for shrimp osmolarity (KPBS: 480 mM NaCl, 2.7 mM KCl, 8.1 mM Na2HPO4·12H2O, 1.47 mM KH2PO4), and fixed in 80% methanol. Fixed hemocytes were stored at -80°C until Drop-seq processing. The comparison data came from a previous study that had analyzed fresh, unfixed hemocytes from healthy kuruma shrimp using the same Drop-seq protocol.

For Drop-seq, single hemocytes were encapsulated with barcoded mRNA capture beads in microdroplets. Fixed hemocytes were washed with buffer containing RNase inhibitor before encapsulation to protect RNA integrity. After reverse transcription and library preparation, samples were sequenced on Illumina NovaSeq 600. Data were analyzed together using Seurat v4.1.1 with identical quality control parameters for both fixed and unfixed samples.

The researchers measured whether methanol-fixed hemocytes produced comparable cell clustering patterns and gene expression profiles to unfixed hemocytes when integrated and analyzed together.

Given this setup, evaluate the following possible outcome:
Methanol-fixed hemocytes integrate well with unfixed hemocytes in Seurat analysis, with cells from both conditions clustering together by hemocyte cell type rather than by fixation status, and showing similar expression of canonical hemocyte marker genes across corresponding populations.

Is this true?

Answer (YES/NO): YES